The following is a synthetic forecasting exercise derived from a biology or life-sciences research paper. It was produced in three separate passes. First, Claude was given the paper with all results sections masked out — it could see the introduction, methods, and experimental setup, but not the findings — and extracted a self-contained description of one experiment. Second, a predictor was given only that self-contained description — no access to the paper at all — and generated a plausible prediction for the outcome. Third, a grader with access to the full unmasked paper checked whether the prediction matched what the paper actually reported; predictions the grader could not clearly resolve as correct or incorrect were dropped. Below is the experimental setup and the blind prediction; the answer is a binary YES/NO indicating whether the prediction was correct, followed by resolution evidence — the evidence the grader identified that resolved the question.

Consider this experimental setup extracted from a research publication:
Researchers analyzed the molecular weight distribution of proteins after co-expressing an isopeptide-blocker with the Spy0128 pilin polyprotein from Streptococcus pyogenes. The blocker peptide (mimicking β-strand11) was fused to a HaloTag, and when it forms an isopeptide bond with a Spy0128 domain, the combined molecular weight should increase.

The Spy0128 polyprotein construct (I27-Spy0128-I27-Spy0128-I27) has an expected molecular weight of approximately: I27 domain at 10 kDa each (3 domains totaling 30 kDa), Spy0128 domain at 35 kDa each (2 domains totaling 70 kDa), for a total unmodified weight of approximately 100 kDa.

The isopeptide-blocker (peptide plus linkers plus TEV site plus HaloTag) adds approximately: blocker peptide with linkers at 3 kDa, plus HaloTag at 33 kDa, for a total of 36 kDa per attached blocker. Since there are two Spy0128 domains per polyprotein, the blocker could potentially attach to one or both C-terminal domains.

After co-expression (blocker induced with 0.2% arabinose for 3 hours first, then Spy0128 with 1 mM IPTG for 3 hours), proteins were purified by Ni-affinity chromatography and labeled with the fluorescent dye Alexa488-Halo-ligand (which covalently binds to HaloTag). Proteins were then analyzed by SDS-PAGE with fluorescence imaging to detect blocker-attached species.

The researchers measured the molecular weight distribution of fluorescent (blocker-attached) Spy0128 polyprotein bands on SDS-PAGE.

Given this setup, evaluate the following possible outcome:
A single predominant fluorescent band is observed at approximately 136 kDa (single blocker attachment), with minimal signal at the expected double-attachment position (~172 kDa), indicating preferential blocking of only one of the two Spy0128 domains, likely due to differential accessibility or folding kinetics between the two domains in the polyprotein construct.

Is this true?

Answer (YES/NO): NO